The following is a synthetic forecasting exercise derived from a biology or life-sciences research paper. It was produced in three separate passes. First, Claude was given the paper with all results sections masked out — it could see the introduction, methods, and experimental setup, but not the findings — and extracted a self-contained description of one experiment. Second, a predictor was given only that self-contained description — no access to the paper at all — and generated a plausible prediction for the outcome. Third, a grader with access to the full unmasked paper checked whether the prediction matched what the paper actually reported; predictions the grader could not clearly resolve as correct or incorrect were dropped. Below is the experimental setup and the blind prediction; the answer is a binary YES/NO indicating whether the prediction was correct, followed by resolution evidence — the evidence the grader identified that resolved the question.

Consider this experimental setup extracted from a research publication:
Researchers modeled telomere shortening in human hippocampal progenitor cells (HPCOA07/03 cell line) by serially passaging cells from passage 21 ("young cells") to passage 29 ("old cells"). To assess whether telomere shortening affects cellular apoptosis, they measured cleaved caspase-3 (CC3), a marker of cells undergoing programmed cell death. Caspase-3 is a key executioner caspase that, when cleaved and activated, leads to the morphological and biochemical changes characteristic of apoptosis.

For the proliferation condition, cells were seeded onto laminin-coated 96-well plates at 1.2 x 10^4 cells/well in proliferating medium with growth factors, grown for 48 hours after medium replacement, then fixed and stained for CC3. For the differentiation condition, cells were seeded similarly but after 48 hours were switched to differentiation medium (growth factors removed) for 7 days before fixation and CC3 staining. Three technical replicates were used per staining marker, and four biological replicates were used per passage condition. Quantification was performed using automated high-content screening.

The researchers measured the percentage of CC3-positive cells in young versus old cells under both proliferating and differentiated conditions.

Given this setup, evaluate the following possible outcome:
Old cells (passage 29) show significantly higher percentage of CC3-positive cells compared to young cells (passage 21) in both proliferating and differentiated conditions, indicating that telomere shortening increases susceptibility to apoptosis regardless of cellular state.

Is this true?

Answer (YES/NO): NO